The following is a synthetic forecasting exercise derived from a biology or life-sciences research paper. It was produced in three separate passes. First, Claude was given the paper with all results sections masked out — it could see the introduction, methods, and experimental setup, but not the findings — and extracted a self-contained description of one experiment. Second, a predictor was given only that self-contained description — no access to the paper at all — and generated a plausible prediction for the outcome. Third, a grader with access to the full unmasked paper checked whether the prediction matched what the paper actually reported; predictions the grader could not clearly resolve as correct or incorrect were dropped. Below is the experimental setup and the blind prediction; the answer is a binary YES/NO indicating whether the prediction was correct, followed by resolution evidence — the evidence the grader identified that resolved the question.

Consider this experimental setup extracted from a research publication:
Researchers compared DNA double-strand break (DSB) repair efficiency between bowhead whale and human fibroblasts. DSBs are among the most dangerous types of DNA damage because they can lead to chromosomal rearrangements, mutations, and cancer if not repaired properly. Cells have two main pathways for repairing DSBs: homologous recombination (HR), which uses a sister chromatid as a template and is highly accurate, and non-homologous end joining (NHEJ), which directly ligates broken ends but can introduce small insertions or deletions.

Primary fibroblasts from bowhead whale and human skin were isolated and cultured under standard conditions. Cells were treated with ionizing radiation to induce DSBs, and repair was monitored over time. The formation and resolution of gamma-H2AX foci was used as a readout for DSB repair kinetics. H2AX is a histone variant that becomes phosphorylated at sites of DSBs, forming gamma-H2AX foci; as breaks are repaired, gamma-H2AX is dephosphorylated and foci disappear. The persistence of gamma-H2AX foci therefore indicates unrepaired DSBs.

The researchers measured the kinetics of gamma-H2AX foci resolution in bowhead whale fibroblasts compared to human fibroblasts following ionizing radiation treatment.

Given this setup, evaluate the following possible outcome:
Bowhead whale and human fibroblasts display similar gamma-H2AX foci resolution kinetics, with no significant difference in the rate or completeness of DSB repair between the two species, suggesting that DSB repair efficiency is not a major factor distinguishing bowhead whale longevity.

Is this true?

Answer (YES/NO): YES